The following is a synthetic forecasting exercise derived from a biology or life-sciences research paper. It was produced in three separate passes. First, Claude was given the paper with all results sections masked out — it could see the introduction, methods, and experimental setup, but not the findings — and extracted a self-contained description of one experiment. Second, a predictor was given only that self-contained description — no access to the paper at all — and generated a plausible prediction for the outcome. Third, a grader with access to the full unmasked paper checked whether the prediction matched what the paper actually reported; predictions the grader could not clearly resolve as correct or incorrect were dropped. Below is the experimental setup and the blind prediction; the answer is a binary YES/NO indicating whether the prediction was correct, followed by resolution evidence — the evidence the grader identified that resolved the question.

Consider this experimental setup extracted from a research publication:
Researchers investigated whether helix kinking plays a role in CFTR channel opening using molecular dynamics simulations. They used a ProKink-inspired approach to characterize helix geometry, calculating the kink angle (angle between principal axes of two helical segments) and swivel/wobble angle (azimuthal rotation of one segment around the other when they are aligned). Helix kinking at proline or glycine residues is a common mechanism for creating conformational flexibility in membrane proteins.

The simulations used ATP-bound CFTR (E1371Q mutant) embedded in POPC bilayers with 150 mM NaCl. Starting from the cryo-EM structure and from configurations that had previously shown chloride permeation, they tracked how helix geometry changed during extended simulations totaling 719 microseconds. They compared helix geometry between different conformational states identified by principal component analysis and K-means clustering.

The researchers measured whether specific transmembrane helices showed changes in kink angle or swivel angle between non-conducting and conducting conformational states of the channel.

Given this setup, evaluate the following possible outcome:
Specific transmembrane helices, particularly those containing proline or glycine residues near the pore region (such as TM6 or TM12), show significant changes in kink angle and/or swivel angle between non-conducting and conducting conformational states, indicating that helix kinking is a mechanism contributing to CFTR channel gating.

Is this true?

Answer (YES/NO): NO